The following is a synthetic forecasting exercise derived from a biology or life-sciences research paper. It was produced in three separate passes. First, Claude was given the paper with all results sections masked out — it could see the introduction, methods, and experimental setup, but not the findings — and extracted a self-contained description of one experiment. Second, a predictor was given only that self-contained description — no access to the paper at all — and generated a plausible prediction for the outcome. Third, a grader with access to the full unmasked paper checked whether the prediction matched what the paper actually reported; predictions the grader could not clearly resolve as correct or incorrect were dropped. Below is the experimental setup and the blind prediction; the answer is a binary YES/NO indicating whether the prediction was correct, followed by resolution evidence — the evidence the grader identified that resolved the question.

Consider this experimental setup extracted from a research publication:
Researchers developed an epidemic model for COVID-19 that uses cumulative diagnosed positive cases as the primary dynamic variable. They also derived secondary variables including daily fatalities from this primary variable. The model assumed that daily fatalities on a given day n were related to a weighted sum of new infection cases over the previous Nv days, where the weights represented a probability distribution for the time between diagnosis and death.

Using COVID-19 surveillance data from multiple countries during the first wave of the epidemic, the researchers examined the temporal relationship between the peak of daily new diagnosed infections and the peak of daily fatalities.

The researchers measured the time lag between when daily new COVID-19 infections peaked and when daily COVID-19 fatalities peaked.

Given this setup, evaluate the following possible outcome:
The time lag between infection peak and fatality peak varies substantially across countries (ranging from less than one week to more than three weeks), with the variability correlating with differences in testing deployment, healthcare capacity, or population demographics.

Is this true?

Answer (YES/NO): NO